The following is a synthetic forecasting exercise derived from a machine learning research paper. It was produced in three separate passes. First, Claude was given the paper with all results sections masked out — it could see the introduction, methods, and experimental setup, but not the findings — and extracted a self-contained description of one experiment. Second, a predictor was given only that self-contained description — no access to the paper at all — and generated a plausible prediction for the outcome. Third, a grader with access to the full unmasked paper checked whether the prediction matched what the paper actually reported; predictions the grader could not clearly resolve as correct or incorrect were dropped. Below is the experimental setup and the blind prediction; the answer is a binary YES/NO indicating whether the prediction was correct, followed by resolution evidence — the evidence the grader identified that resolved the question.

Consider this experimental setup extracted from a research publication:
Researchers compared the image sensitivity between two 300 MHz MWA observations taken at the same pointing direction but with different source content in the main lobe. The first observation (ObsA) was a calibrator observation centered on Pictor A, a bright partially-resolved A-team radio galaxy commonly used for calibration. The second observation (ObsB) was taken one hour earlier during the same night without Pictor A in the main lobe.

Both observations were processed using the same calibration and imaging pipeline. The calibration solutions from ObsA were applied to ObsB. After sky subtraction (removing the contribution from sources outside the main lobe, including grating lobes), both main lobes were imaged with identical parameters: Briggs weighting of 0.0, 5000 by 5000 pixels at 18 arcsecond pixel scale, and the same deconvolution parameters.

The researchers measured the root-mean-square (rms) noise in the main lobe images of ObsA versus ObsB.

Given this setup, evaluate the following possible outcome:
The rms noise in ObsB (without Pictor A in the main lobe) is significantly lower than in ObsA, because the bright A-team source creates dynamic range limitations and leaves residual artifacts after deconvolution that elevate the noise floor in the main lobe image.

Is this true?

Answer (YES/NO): YES